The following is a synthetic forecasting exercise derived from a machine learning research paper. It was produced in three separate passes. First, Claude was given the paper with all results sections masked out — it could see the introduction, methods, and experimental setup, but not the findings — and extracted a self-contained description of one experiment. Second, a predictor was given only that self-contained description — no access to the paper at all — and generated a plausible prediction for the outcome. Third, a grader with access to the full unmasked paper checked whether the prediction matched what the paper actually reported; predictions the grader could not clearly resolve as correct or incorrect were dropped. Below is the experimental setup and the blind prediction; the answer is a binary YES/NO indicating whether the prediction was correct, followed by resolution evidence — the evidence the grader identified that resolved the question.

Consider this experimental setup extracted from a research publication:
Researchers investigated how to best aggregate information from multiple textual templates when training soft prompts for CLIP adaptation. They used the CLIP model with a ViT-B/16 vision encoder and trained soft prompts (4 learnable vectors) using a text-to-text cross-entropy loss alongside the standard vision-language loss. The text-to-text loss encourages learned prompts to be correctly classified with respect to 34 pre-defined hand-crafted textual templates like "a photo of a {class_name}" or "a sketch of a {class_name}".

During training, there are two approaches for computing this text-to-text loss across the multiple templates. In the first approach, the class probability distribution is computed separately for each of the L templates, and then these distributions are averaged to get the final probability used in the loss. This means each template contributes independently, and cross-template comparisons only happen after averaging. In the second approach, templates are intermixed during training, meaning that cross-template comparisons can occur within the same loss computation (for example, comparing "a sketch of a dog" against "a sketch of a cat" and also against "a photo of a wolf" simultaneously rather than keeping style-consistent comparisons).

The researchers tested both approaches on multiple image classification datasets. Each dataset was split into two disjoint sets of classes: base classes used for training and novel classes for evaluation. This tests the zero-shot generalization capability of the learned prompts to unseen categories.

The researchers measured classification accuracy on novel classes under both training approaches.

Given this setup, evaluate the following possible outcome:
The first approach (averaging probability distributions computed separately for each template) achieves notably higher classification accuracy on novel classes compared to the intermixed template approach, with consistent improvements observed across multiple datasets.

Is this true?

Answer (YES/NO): NO